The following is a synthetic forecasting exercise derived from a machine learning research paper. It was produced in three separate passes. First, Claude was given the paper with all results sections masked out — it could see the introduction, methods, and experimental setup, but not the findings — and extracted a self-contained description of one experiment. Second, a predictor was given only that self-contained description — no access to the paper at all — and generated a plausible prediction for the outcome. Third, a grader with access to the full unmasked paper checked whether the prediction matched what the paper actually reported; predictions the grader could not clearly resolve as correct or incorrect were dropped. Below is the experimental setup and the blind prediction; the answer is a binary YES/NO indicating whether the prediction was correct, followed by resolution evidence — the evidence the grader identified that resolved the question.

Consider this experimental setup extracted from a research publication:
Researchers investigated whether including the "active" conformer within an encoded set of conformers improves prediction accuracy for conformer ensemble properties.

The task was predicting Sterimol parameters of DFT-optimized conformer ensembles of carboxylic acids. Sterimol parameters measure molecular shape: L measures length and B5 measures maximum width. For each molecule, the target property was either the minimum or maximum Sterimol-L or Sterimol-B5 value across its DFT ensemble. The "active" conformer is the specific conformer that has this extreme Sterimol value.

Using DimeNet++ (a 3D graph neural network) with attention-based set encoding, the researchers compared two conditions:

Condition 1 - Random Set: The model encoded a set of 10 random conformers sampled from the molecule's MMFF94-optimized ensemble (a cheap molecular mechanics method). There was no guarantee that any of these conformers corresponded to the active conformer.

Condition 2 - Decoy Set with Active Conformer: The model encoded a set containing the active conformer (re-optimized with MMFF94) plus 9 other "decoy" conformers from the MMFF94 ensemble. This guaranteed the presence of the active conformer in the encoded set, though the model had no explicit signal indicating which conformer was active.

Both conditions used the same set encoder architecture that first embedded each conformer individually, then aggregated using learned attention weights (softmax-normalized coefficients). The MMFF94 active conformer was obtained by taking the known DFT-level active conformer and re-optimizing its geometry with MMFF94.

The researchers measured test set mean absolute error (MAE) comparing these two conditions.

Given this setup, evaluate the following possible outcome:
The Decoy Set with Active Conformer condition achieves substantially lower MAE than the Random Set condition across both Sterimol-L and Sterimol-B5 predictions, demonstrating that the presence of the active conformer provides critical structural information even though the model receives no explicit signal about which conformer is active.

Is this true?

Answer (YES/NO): NO